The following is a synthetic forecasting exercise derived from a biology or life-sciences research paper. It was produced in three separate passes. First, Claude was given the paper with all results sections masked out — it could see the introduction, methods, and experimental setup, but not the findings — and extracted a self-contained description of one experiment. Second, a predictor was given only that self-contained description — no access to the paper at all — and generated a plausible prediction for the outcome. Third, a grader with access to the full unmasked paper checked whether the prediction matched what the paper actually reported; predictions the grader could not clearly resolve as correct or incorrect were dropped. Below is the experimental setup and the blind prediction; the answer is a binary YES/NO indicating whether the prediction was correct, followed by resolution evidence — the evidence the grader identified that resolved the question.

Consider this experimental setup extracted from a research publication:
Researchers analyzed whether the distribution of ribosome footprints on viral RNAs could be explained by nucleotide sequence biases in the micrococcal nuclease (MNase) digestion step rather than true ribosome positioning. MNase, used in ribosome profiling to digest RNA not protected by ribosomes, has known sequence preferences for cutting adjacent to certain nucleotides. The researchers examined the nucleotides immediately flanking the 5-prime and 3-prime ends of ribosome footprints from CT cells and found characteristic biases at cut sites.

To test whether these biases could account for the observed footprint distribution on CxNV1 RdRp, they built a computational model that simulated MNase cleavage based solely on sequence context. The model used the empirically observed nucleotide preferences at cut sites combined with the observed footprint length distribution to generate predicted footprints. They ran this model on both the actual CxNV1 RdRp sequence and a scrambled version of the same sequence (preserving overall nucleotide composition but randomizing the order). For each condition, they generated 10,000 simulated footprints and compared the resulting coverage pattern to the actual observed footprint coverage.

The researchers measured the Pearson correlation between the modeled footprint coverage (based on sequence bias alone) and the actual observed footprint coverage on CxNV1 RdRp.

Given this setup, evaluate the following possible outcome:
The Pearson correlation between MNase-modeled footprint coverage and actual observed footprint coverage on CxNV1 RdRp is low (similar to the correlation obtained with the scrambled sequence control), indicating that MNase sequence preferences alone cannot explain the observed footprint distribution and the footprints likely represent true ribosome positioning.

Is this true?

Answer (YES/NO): YES